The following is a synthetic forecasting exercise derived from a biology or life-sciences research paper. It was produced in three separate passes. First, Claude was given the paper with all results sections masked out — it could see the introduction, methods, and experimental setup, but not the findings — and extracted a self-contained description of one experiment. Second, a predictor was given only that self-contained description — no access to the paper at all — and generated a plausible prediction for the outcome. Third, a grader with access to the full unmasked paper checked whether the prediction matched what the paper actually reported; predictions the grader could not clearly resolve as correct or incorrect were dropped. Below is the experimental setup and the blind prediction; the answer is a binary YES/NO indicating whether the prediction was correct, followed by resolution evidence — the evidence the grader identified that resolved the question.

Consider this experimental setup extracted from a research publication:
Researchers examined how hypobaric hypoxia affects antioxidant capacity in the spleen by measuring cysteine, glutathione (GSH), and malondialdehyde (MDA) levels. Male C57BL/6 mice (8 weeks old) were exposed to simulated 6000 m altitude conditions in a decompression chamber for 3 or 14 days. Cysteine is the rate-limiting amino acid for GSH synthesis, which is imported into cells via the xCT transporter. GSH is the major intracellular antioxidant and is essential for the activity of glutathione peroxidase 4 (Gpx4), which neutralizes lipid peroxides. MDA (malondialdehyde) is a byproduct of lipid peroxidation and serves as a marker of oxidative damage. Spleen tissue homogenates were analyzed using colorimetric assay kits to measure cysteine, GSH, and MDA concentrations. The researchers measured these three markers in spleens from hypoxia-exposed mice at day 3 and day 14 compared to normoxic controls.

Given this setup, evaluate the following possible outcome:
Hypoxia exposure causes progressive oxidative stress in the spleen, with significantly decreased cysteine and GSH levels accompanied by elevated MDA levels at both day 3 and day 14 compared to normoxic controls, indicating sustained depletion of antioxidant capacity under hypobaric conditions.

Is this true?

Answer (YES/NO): YES